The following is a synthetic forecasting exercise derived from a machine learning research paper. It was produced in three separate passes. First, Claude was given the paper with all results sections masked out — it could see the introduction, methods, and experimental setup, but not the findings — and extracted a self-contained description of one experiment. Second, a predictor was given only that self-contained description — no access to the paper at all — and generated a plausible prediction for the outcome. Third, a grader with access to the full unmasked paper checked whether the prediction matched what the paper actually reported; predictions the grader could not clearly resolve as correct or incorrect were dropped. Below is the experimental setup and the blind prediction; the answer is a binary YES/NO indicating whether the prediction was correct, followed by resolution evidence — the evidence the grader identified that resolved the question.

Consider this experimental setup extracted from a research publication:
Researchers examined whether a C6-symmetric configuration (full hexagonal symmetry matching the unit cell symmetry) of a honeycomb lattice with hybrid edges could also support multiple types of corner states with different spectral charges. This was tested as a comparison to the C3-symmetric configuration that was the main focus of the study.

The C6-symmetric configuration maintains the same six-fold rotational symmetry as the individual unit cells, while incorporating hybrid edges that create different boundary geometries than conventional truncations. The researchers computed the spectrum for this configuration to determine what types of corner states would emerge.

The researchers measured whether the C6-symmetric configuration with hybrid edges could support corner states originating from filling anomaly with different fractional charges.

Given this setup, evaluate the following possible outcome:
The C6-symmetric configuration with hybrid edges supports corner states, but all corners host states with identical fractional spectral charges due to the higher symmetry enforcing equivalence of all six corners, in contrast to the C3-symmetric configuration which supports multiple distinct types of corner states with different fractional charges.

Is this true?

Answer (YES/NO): NO